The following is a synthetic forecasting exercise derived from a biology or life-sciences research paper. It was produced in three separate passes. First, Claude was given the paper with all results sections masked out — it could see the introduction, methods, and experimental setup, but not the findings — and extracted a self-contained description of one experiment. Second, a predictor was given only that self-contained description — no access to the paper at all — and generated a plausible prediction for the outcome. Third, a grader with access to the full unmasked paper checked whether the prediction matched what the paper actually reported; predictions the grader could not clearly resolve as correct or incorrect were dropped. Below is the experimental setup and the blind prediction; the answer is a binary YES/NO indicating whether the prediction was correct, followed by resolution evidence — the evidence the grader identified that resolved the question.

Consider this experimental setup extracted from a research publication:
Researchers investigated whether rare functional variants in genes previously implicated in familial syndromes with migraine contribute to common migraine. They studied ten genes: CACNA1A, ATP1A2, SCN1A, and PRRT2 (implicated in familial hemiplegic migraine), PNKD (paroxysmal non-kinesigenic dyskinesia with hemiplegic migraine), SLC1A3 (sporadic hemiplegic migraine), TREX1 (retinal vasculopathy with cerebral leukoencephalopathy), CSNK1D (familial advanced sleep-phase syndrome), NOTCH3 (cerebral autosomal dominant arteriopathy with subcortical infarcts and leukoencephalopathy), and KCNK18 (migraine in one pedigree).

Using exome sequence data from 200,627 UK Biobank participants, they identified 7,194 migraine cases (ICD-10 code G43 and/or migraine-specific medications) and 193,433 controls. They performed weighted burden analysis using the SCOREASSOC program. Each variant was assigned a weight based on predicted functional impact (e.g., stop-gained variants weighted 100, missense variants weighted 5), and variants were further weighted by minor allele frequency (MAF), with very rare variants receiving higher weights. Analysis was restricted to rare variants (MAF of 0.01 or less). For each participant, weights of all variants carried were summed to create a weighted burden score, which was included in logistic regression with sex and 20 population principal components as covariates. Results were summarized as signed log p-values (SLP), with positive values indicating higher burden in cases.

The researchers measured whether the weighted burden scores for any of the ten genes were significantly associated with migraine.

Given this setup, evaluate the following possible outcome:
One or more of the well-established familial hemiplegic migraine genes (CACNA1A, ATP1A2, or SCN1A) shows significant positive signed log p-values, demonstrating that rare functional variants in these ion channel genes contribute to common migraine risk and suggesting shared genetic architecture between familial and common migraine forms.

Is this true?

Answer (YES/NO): NO